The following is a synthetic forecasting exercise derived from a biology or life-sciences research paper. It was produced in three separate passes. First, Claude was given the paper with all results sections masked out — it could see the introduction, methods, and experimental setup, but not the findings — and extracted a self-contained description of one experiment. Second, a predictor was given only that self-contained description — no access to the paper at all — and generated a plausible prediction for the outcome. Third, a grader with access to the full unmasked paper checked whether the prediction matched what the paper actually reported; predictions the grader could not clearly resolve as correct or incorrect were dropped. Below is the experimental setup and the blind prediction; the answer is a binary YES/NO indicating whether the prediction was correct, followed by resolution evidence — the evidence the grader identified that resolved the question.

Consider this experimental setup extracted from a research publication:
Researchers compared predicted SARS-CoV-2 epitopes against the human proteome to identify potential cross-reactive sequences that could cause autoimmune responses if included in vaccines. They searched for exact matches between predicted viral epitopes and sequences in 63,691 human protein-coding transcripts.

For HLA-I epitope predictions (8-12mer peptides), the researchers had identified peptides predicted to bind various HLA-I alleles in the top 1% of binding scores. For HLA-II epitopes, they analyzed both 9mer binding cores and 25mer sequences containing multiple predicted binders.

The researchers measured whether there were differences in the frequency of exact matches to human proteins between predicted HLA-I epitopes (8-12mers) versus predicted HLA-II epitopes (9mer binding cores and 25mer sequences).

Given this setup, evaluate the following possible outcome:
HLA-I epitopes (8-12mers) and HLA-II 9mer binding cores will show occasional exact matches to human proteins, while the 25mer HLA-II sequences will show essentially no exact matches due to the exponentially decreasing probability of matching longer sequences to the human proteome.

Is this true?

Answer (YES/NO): NO